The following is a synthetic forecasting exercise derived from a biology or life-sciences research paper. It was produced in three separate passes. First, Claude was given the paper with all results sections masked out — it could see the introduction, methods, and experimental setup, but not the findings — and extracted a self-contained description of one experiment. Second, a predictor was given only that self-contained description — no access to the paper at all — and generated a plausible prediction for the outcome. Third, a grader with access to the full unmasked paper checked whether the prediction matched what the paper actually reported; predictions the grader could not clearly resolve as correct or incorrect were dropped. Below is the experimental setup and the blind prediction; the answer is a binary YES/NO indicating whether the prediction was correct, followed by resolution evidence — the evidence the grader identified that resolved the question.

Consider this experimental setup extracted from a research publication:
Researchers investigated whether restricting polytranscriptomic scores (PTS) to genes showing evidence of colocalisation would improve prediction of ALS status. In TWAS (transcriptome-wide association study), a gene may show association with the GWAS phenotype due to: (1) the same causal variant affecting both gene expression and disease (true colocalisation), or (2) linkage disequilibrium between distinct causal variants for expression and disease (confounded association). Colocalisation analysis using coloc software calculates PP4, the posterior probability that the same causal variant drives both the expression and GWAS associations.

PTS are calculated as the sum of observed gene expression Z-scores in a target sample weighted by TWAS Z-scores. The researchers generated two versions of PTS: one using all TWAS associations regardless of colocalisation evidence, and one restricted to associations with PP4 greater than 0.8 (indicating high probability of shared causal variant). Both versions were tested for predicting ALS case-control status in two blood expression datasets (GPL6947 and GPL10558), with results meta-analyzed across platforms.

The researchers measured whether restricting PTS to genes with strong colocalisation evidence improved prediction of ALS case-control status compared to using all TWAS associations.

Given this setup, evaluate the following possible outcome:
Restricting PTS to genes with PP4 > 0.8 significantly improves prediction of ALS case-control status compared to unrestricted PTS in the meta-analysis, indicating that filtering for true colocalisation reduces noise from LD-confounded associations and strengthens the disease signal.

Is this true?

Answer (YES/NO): NO